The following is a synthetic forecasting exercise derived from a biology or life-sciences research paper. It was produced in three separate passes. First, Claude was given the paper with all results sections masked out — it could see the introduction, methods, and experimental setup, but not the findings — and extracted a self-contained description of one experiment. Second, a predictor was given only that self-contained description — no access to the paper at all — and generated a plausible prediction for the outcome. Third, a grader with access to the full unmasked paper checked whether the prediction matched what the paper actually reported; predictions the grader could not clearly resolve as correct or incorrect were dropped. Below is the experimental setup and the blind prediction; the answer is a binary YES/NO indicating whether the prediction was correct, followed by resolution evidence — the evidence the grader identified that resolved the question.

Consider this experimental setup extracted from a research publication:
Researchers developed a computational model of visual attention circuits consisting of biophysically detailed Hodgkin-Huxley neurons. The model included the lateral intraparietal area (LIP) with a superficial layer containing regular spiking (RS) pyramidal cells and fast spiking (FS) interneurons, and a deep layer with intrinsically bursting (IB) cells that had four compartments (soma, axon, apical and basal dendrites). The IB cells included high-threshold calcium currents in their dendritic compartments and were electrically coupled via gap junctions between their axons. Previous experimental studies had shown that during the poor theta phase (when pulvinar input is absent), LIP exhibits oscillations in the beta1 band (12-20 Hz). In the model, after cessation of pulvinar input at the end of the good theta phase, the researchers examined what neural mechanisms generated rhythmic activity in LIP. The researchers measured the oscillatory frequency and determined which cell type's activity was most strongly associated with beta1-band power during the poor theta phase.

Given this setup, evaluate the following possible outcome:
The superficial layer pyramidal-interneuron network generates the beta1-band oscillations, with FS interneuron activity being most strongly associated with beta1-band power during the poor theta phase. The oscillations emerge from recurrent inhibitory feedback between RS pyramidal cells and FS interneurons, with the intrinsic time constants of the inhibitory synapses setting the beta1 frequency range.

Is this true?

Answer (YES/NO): NO